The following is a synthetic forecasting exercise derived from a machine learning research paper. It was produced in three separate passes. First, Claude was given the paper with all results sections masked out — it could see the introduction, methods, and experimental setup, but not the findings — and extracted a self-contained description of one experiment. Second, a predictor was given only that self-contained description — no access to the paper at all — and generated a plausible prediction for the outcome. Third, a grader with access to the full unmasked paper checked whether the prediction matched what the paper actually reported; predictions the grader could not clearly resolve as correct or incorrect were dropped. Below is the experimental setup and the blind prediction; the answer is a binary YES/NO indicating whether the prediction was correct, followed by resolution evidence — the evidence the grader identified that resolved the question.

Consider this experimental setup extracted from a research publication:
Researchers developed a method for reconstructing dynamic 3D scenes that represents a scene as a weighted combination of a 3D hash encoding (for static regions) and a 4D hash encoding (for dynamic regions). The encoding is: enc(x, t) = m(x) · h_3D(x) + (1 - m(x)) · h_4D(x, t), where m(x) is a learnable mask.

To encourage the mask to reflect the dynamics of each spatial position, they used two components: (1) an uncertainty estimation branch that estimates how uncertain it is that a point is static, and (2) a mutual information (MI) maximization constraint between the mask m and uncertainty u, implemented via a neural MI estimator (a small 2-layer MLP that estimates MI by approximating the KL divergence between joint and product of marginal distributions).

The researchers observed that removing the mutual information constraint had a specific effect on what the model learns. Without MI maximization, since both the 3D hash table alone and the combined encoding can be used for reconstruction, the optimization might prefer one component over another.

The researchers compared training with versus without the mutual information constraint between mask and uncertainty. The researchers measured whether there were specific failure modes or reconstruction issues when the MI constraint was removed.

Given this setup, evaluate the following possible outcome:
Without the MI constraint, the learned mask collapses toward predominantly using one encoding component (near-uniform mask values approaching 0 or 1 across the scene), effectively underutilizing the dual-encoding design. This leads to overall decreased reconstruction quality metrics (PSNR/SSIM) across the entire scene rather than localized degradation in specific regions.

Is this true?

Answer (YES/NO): NO